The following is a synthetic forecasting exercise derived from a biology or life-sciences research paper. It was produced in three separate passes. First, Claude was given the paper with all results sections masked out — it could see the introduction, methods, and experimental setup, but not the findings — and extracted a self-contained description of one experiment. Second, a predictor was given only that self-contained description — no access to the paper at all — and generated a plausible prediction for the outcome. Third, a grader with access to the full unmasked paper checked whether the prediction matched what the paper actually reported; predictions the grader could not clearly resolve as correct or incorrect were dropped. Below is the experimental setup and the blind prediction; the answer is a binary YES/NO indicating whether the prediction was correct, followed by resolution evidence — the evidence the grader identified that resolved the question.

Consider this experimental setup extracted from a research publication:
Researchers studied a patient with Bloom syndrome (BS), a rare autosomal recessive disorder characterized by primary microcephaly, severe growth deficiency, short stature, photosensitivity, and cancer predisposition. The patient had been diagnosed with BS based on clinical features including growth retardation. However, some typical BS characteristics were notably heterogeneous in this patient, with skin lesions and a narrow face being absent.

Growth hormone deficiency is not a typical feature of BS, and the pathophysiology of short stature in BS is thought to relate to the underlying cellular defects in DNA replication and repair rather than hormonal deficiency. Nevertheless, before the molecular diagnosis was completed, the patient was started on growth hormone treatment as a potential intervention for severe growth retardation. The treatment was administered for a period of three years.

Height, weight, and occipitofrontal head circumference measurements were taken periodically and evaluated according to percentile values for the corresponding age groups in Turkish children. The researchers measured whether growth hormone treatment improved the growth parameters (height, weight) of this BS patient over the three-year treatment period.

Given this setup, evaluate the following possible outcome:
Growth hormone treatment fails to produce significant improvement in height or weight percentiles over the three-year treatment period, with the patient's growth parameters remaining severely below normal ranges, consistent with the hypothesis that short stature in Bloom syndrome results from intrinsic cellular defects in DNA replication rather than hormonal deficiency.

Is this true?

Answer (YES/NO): YES